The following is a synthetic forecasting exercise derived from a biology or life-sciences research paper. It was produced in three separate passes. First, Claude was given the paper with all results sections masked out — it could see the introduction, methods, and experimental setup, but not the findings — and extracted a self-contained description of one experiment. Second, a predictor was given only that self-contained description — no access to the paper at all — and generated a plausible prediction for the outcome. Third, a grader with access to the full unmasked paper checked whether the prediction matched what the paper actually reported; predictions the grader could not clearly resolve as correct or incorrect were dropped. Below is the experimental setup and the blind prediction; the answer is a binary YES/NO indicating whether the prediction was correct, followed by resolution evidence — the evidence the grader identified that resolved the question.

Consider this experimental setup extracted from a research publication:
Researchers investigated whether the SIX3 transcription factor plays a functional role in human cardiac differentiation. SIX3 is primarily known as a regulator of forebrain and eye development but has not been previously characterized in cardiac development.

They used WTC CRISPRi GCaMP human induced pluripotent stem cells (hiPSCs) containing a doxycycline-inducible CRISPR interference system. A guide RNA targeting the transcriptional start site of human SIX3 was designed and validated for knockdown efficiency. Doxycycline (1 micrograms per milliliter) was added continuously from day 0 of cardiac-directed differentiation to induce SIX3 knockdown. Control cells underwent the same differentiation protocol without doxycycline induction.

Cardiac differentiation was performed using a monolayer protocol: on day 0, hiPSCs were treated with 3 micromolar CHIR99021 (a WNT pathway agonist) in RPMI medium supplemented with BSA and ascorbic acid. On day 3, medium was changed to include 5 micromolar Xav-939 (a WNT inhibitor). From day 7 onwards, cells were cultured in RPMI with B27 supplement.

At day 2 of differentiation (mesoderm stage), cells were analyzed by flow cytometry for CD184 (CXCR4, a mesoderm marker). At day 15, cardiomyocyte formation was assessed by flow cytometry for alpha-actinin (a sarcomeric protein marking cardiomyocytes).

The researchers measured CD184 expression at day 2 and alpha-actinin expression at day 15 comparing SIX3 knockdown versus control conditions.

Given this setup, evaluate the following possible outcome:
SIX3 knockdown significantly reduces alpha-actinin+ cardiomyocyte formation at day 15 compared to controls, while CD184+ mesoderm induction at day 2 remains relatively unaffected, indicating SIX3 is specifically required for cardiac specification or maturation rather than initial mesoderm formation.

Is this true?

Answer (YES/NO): NO